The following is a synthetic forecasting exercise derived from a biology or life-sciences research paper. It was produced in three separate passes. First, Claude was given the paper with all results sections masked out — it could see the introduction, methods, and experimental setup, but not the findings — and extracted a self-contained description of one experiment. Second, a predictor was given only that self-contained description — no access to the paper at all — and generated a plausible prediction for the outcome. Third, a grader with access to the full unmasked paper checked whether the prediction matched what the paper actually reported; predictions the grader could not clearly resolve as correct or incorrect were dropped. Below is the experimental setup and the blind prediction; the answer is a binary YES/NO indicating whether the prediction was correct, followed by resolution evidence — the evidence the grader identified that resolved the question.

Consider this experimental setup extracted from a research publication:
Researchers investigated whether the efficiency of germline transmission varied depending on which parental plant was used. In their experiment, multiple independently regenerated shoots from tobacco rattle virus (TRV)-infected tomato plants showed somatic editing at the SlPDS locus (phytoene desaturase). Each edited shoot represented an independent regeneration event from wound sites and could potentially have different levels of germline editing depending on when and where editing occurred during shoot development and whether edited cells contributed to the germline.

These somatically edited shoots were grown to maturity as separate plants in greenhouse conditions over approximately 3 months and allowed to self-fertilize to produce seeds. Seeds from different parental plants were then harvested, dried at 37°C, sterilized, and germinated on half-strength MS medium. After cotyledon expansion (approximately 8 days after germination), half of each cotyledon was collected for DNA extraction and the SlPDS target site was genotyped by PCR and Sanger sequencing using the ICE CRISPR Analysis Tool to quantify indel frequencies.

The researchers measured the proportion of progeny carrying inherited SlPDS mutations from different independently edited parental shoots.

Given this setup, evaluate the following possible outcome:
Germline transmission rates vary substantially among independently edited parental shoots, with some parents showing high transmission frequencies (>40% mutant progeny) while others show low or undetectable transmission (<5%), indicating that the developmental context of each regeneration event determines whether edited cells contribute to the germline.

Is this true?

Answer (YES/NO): NO